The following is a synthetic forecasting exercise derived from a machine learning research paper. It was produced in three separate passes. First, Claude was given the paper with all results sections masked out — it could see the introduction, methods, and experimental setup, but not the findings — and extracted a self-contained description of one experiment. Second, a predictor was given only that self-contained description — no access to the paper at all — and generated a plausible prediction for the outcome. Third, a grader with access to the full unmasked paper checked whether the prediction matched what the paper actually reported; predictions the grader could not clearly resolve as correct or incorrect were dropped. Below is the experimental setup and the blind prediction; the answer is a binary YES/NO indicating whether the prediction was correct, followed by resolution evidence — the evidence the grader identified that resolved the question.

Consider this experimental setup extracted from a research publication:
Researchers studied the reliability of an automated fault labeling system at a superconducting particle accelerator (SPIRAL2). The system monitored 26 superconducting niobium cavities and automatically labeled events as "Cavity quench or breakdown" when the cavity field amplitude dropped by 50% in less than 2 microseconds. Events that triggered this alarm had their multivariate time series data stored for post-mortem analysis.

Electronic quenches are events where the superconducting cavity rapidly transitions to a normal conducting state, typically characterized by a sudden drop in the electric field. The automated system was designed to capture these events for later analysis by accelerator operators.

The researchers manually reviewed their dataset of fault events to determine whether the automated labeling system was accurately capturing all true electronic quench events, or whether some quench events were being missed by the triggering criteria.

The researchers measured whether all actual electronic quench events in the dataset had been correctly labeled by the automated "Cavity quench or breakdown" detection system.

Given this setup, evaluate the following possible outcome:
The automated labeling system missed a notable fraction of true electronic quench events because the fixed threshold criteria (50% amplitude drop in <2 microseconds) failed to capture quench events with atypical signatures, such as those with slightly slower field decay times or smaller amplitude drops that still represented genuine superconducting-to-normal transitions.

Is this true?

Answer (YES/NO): NO